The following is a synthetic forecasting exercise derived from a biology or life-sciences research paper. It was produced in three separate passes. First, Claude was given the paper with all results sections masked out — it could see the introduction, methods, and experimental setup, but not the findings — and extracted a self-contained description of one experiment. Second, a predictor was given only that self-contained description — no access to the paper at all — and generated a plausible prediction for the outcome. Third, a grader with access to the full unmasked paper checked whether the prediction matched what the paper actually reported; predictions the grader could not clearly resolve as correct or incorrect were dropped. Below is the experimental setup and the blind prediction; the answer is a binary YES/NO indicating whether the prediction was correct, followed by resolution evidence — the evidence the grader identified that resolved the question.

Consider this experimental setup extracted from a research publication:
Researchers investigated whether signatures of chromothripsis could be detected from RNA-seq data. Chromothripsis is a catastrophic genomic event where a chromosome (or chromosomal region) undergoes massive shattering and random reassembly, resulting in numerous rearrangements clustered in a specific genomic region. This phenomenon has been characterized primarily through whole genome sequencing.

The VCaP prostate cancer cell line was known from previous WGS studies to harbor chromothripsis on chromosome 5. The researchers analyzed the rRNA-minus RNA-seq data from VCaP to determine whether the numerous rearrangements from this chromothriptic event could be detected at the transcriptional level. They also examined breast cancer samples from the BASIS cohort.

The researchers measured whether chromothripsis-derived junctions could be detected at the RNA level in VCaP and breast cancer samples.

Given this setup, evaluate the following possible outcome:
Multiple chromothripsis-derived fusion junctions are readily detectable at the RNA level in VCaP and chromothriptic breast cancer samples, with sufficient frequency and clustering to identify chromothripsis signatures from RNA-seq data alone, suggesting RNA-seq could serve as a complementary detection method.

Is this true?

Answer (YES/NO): NO